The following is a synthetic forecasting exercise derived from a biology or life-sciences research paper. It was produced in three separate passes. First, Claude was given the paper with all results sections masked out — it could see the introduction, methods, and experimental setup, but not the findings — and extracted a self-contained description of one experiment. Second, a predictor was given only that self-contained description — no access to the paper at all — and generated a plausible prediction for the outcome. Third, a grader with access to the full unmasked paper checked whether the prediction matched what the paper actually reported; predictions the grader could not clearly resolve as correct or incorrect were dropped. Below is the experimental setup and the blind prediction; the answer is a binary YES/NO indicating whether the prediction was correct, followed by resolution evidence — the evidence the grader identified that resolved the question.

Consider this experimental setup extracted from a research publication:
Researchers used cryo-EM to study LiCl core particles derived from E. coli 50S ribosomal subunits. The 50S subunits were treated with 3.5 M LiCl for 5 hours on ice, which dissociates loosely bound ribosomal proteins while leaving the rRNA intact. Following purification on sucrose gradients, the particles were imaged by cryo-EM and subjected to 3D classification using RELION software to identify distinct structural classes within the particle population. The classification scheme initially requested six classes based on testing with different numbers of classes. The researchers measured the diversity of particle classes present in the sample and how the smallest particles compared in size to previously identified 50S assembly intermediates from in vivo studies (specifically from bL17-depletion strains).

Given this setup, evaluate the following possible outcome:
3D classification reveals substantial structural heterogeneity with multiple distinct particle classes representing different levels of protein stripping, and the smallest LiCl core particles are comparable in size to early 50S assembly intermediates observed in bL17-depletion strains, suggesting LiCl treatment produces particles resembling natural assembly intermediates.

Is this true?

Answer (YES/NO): NO